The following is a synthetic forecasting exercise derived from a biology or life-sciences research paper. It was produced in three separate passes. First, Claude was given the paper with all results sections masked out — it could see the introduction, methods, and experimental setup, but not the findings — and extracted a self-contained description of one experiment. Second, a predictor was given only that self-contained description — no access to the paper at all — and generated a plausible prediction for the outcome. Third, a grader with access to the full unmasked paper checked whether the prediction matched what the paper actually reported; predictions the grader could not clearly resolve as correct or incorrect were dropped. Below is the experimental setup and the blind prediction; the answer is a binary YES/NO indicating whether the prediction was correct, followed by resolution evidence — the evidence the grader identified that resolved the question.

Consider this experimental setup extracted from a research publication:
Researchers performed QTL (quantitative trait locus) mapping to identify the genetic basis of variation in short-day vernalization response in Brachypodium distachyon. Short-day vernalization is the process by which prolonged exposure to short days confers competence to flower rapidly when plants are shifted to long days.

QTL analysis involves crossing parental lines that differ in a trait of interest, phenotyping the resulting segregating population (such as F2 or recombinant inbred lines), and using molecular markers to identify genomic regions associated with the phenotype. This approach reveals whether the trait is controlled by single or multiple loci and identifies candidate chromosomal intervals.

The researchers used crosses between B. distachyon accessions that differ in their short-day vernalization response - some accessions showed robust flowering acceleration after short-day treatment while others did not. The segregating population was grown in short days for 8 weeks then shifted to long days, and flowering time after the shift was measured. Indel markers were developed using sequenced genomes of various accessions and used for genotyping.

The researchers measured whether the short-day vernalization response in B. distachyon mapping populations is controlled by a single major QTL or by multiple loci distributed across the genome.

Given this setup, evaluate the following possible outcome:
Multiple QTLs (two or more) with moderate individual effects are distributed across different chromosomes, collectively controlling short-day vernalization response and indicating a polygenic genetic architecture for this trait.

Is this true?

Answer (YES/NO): NO